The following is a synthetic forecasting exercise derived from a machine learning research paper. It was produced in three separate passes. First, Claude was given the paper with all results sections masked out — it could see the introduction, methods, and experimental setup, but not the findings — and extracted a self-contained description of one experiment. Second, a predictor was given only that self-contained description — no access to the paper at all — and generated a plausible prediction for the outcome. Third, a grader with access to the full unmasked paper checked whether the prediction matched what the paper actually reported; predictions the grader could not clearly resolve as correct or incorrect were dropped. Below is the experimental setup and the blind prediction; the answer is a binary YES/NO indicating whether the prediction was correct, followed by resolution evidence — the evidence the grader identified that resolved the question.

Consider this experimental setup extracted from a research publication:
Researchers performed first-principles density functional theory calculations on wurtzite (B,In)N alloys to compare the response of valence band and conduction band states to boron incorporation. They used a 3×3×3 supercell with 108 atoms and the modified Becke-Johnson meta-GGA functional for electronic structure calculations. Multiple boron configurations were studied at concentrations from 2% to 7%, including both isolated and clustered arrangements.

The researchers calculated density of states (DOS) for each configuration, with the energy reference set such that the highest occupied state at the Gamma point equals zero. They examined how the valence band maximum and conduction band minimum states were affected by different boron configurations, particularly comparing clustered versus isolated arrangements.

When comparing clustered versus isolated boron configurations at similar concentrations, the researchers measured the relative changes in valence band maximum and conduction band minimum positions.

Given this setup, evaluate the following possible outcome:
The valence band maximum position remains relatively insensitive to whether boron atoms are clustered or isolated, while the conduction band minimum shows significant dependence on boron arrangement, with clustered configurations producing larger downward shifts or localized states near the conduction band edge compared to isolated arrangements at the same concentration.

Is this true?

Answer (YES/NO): NO